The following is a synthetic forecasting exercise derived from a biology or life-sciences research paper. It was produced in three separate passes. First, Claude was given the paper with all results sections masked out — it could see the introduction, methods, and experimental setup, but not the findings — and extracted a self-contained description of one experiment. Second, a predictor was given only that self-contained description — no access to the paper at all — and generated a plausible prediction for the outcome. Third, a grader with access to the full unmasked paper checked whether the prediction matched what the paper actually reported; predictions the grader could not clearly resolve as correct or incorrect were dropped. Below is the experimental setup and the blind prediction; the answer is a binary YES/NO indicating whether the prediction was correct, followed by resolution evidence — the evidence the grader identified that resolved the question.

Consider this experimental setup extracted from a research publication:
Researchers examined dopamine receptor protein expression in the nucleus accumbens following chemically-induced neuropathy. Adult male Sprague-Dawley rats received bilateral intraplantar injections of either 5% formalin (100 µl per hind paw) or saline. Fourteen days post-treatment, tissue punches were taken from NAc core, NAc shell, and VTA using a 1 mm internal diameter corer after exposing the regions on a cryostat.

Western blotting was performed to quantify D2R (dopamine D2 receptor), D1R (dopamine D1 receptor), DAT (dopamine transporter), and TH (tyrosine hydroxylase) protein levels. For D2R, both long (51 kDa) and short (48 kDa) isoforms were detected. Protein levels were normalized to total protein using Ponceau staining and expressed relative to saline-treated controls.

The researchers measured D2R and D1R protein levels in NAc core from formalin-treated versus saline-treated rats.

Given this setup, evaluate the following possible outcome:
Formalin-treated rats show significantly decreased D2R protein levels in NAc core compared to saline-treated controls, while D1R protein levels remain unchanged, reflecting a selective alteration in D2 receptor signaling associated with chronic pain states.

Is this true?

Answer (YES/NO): YES